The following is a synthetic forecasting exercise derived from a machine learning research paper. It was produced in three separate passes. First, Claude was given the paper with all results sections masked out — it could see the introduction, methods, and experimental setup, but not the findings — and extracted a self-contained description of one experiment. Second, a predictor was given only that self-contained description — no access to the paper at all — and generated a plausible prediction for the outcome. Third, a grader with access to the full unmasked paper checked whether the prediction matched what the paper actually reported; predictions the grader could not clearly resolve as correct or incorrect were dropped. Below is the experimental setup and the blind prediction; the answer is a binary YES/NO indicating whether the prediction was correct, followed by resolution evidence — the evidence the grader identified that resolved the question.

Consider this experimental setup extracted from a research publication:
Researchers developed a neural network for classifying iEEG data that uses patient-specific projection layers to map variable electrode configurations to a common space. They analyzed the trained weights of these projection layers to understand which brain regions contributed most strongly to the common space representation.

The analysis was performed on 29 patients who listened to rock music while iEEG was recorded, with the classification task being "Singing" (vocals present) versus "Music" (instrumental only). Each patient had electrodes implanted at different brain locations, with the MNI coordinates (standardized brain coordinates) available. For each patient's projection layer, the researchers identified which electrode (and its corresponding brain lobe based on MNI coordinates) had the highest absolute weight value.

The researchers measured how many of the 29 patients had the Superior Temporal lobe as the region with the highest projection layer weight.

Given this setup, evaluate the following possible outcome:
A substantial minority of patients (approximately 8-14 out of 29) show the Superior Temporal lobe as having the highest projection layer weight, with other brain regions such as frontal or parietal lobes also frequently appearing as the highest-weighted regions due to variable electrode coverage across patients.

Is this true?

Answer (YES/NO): NO